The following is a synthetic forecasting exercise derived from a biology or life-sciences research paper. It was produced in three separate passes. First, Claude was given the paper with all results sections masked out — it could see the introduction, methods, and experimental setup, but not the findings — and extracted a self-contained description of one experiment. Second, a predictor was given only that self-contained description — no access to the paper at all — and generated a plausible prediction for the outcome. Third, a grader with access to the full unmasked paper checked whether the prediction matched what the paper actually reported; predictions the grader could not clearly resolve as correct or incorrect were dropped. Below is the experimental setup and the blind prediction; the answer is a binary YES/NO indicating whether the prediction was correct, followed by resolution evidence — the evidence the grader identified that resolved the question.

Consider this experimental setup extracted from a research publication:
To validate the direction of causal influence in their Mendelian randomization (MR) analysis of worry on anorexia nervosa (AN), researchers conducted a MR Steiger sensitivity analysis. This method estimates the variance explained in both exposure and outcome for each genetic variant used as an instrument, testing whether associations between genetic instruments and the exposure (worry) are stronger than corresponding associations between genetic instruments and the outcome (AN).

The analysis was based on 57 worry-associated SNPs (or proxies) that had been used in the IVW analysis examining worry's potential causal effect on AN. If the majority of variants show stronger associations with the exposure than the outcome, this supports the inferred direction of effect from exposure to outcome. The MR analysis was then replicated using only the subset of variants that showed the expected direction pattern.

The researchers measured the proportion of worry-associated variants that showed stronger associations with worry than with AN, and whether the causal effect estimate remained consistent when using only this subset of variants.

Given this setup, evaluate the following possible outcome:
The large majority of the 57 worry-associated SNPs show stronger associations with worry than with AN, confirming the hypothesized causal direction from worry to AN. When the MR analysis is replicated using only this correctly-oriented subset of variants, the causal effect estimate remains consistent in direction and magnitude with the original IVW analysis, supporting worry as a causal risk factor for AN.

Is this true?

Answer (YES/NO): YES